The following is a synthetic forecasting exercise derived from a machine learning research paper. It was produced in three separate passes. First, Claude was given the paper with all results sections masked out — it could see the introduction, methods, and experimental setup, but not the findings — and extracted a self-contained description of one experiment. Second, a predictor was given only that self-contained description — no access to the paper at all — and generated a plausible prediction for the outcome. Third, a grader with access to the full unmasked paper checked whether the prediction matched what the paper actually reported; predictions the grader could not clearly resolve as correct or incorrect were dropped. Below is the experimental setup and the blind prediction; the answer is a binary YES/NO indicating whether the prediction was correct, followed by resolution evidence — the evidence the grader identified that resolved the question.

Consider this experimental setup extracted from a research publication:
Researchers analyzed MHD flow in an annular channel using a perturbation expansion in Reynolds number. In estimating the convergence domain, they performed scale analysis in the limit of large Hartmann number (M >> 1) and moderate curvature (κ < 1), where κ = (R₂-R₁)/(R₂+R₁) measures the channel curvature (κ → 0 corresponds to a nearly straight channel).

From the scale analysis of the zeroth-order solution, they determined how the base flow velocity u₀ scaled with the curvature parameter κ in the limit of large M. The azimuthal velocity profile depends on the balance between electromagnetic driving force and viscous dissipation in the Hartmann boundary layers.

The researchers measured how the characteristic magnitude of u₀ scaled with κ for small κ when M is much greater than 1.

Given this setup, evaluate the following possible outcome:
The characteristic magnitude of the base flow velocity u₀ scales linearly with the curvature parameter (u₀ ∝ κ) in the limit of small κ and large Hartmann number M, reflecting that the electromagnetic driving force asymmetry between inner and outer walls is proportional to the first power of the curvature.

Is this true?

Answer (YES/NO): YES